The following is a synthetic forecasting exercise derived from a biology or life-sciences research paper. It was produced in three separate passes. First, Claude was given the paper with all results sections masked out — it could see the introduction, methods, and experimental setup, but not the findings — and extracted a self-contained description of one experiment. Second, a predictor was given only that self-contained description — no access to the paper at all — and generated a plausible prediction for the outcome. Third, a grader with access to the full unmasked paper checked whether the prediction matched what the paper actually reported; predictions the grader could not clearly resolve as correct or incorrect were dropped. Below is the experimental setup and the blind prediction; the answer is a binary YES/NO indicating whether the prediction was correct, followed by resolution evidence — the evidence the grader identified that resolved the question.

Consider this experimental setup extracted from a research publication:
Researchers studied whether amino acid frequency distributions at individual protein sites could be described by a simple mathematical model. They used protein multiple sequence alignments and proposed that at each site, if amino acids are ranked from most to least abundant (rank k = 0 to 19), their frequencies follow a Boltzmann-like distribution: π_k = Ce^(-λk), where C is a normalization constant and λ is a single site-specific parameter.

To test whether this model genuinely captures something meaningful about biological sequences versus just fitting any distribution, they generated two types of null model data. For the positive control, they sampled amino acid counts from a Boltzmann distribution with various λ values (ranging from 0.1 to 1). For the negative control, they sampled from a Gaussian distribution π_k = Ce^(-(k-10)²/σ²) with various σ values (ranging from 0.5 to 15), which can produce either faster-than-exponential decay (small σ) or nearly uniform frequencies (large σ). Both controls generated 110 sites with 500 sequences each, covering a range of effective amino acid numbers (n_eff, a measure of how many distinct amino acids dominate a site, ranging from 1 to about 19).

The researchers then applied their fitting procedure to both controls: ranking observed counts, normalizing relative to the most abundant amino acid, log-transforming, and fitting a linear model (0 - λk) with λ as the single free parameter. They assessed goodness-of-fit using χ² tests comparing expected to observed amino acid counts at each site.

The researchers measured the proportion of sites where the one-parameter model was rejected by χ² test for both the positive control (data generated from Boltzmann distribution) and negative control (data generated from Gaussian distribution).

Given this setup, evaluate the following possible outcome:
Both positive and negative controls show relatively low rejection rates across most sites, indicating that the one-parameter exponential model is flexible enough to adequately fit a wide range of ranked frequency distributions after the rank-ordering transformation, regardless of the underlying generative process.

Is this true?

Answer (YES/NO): NO